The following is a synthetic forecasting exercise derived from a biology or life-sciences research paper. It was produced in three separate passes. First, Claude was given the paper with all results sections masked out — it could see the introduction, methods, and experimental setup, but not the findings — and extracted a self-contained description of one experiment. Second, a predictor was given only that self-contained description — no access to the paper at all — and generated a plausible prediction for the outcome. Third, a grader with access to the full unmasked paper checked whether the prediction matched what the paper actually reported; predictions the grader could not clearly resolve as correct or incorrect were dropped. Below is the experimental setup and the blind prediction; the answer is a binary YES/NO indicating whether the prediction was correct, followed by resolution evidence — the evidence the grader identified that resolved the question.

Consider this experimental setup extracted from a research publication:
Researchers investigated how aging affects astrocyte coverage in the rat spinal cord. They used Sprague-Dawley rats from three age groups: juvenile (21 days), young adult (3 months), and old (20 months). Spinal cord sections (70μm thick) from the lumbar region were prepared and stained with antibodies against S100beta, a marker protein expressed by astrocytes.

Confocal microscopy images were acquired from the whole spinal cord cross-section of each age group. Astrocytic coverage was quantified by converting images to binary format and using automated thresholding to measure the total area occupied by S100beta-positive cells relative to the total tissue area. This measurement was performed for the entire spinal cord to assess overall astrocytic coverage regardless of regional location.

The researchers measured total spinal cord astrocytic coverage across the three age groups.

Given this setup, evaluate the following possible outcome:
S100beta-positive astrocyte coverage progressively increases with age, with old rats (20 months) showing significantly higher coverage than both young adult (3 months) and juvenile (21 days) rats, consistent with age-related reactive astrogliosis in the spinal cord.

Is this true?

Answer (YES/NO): NO